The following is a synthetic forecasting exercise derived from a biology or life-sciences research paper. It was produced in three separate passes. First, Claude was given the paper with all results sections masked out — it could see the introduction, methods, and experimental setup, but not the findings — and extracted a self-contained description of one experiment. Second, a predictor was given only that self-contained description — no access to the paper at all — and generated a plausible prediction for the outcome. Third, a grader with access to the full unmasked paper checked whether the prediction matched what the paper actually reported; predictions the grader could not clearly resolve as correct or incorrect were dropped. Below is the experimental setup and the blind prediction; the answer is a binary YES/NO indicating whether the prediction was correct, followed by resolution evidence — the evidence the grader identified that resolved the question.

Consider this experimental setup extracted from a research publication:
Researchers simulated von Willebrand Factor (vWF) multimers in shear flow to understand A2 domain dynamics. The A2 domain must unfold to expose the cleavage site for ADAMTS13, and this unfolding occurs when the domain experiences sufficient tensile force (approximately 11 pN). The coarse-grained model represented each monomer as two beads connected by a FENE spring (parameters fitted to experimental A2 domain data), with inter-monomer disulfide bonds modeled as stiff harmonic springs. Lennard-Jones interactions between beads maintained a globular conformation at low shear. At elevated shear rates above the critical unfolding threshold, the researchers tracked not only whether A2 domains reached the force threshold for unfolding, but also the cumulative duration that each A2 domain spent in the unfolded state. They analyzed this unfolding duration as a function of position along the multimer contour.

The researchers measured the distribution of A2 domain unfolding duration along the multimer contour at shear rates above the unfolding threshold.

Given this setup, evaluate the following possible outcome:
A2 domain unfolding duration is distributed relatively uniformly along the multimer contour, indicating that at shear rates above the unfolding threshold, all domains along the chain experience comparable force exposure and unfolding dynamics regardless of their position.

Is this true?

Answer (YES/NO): NO